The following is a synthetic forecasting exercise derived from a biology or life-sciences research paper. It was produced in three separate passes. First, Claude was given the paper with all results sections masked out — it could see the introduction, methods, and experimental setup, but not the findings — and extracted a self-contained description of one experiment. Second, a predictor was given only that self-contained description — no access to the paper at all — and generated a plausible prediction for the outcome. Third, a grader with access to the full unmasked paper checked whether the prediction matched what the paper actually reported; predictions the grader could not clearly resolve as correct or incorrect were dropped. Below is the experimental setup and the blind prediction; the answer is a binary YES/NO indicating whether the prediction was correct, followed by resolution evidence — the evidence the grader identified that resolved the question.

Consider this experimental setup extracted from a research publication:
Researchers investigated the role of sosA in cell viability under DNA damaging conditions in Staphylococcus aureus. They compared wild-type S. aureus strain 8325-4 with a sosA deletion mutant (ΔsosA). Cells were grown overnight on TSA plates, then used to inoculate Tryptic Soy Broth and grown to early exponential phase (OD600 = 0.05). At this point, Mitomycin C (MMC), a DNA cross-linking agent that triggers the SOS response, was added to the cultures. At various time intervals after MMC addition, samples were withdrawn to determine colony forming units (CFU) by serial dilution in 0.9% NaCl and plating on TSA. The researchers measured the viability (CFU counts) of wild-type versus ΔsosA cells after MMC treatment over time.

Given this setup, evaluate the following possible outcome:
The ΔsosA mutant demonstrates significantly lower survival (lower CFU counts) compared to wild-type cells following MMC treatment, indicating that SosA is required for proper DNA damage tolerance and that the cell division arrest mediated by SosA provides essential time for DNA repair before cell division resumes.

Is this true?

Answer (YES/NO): YES